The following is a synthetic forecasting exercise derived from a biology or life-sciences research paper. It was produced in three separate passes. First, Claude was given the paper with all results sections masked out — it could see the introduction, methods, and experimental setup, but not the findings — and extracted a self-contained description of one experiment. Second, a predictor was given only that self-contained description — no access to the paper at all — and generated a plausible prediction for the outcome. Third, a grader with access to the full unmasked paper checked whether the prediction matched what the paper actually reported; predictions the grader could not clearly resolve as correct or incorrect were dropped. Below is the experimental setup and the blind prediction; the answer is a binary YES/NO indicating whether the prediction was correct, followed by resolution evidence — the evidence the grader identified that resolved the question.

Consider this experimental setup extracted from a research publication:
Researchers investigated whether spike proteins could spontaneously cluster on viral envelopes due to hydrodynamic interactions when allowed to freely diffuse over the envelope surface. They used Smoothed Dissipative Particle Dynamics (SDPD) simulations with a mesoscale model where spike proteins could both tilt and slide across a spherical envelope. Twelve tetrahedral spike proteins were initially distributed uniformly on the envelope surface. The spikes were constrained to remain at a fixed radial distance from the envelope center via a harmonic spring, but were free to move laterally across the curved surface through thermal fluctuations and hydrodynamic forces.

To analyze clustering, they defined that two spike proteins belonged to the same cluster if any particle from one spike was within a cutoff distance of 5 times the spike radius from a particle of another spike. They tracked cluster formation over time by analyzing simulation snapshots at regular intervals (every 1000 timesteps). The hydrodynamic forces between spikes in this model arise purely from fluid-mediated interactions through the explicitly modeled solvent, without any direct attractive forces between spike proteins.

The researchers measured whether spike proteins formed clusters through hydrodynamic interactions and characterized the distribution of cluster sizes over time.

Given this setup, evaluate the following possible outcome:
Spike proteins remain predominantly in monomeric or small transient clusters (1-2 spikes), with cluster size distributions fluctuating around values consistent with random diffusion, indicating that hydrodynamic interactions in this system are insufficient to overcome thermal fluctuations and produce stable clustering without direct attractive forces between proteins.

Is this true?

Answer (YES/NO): NO